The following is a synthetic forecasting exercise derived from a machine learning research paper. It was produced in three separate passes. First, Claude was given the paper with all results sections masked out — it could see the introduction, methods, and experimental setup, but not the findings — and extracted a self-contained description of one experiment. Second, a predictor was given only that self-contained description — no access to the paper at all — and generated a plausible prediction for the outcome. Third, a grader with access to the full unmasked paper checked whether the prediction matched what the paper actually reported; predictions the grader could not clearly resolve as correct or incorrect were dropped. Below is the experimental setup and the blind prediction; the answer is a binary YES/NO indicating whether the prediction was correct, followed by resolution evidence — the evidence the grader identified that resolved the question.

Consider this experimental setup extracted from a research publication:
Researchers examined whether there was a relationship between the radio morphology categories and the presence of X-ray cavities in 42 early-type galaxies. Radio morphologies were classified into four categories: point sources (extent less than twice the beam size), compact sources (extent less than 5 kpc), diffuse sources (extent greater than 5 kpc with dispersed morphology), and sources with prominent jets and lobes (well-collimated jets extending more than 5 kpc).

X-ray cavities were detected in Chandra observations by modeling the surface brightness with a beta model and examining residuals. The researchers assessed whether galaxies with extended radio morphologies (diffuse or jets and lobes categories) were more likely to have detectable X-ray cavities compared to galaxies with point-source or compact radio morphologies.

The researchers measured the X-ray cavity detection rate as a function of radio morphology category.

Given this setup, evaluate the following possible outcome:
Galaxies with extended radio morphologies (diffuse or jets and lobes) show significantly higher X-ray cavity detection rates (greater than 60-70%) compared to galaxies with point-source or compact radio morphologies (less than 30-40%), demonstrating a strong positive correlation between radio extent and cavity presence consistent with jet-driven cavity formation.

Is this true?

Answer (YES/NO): NO